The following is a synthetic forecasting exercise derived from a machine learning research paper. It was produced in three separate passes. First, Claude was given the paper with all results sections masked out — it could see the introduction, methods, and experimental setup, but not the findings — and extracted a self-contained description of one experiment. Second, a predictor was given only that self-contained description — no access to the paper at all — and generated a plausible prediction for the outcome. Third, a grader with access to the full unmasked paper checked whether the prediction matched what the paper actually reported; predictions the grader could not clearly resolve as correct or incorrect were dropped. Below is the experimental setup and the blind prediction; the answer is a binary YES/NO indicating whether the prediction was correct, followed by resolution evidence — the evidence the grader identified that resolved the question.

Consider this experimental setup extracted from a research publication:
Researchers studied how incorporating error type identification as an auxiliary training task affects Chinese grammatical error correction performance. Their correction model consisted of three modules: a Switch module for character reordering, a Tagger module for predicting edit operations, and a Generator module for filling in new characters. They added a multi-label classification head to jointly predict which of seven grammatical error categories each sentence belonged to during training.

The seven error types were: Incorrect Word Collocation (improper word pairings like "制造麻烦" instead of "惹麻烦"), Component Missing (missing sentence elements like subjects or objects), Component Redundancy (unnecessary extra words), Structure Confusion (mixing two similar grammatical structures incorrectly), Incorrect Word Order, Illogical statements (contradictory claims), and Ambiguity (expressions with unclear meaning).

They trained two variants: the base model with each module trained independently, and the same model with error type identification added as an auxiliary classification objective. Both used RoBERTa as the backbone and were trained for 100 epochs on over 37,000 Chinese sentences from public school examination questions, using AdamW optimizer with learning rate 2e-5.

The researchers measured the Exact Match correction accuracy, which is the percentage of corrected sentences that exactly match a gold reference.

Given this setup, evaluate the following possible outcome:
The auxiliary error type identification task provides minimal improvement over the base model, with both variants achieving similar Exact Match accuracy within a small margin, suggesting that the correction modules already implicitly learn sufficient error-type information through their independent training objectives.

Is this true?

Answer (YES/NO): NO